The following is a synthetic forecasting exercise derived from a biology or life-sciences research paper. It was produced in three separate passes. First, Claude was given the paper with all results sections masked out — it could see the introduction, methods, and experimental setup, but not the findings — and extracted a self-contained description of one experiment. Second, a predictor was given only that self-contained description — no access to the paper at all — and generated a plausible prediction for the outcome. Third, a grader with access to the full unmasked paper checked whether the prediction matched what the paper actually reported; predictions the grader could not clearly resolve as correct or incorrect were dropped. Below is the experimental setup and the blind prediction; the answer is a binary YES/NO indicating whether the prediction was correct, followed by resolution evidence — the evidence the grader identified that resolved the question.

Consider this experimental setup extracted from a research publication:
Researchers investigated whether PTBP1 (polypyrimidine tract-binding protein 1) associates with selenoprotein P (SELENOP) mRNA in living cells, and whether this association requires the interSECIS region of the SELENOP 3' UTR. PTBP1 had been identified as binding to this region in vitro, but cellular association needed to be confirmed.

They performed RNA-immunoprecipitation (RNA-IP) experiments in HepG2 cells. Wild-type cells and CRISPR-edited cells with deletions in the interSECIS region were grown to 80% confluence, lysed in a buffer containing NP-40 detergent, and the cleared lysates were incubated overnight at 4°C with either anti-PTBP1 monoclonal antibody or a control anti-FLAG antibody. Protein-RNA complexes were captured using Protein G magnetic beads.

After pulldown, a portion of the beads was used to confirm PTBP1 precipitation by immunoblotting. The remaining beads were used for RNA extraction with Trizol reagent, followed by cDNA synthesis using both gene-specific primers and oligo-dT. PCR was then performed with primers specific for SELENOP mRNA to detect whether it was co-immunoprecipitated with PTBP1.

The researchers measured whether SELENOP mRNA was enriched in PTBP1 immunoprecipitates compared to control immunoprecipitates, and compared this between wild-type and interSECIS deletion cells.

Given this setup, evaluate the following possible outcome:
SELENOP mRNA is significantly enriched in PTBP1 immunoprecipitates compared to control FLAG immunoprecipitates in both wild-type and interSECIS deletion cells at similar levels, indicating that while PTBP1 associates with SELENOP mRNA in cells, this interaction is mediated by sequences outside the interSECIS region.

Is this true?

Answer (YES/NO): NO